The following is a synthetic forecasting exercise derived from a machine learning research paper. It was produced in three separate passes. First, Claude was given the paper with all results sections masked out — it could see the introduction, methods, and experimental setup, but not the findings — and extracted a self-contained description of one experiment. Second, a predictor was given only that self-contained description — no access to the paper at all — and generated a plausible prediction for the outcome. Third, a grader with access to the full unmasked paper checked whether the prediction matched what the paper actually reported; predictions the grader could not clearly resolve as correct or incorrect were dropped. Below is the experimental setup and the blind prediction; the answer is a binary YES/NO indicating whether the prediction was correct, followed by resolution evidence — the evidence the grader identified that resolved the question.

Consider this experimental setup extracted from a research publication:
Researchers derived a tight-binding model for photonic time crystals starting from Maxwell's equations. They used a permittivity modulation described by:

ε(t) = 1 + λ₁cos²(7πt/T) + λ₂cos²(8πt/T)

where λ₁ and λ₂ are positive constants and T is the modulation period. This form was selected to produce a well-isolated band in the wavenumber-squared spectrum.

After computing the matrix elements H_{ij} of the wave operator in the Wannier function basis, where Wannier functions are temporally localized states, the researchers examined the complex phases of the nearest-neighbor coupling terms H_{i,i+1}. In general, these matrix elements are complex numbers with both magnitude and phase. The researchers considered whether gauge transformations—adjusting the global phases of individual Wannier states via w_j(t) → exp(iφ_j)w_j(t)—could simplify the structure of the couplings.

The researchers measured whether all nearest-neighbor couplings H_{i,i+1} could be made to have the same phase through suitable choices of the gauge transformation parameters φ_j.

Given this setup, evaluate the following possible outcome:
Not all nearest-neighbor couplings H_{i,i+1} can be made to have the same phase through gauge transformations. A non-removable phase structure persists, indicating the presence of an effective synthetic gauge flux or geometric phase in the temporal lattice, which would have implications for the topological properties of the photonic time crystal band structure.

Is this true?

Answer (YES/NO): NO